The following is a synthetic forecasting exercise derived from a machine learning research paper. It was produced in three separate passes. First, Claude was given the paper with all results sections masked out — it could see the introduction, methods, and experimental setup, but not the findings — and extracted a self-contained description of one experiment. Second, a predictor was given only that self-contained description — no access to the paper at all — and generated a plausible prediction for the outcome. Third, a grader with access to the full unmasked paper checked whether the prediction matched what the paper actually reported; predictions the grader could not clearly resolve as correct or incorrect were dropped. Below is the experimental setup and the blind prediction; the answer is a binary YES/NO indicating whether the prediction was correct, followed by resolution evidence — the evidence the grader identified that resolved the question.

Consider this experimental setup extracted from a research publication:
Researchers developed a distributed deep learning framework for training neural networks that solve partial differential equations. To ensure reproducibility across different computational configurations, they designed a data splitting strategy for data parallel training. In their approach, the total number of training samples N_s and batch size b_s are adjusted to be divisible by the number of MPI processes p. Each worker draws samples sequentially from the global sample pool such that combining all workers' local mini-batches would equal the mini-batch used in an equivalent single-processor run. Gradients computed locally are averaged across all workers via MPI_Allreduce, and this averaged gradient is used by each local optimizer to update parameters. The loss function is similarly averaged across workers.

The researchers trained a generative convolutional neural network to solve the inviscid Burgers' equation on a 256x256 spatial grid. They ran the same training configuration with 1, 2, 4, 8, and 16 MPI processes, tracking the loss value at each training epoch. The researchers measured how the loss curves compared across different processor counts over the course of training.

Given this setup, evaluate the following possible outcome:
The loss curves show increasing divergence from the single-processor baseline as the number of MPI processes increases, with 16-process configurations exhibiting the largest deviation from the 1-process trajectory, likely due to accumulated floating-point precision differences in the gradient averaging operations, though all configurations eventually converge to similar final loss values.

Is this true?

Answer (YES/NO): NO